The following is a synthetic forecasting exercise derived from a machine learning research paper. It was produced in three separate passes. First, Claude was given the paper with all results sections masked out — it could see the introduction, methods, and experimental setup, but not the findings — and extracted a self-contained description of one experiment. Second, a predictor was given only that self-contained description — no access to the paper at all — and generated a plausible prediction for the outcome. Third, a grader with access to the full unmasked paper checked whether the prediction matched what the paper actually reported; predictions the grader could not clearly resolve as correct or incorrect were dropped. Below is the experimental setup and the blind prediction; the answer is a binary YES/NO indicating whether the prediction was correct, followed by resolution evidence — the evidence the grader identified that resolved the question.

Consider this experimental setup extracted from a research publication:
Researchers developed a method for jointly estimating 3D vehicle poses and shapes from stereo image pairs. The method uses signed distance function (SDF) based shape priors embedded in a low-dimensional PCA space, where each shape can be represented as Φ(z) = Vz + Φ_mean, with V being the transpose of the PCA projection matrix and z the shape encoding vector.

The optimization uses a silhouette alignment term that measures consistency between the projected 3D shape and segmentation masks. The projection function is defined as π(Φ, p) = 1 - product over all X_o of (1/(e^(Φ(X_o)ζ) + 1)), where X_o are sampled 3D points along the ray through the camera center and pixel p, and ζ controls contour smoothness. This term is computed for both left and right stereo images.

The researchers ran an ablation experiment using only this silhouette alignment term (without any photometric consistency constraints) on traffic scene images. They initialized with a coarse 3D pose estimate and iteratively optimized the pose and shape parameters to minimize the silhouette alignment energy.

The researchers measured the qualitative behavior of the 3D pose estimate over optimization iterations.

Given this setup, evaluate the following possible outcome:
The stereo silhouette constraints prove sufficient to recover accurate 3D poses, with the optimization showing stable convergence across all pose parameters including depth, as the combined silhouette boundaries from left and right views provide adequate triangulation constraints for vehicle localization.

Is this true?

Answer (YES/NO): NO